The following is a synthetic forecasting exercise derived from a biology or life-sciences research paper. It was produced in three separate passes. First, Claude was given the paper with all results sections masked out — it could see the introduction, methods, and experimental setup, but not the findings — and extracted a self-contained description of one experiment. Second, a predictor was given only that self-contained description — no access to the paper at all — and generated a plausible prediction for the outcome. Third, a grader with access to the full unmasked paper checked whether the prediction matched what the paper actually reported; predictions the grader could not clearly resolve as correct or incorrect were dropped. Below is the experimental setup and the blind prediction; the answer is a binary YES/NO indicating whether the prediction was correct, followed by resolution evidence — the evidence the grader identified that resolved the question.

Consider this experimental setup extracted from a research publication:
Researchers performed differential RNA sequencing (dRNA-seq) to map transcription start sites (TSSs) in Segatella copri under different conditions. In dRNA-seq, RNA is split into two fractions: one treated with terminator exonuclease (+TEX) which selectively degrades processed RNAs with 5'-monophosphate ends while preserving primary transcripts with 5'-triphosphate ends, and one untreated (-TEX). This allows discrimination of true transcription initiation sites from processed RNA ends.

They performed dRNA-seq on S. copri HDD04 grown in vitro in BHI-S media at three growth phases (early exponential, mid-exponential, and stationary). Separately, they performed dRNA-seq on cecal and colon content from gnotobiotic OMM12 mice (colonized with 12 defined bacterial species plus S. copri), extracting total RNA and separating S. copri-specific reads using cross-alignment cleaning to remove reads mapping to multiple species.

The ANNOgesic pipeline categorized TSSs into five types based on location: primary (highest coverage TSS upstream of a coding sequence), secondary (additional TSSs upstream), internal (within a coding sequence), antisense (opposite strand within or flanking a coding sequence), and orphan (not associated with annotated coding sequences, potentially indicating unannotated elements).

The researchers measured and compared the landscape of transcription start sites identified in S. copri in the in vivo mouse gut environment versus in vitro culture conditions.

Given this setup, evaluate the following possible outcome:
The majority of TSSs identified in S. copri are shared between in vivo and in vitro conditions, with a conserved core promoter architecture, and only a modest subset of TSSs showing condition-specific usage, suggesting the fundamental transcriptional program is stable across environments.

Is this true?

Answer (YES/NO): YES